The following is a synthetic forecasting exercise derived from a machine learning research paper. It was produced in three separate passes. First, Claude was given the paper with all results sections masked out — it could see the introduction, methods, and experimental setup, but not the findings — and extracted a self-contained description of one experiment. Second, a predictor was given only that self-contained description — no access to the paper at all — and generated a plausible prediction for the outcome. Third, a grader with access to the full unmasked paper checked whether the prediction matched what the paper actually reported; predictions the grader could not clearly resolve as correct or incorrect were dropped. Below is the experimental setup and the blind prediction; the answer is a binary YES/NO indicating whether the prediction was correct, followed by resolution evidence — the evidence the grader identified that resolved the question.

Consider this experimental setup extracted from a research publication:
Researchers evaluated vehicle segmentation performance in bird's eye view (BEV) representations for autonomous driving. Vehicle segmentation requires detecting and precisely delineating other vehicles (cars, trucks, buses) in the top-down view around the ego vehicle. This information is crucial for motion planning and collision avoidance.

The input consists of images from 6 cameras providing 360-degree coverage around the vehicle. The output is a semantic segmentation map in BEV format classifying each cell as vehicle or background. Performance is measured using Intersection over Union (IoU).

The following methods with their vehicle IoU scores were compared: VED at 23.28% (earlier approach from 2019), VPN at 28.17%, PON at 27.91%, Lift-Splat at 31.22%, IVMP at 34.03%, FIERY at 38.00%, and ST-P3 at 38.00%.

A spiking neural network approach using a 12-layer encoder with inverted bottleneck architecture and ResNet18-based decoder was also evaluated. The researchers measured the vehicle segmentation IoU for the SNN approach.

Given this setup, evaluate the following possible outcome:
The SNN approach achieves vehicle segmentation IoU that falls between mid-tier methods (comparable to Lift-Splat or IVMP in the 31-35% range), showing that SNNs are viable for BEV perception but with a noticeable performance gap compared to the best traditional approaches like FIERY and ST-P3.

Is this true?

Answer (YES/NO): YES